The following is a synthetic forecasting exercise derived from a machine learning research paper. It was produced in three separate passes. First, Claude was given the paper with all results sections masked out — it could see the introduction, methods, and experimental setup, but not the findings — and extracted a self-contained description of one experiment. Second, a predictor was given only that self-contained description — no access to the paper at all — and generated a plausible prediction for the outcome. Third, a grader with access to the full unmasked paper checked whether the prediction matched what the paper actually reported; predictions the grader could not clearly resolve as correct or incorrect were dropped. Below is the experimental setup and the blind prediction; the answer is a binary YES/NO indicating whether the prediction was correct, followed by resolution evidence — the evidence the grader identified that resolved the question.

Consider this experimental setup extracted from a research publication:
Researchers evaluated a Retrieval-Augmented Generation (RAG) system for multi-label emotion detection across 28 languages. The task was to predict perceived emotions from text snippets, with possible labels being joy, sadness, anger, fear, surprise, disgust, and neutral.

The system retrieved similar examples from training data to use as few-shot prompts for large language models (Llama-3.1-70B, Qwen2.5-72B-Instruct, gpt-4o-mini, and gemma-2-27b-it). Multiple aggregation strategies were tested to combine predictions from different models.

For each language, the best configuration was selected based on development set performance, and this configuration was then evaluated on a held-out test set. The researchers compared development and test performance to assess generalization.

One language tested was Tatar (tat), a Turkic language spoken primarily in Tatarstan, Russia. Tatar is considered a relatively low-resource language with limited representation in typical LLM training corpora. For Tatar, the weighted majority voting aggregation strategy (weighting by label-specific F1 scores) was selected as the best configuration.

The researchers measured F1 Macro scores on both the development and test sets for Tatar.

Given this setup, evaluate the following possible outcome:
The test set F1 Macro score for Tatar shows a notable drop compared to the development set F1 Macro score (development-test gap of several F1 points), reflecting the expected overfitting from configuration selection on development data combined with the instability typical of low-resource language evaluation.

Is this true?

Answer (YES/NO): NO